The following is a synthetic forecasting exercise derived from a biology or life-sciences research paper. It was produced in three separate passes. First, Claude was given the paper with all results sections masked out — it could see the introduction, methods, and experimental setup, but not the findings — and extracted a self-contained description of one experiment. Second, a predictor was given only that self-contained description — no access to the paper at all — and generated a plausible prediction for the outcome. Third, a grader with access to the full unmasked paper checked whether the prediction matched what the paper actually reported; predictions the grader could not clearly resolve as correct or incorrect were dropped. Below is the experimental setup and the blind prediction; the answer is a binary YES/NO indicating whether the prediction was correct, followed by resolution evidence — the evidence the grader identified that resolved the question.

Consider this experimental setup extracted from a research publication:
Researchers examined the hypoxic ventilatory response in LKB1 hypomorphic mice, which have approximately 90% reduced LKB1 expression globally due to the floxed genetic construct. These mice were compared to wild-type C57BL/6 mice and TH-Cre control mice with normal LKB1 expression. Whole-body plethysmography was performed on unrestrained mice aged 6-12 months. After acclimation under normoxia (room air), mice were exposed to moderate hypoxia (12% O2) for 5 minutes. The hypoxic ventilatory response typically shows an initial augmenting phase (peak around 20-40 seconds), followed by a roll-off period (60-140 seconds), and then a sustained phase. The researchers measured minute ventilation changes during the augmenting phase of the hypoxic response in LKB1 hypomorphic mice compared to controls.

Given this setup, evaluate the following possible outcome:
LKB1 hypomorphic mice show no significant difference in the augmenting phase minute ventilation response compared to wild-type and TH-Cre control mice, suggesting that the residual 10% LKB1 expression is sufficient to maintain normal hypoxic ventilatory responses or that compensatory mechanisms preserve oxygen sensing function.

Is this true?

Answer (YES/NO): YES